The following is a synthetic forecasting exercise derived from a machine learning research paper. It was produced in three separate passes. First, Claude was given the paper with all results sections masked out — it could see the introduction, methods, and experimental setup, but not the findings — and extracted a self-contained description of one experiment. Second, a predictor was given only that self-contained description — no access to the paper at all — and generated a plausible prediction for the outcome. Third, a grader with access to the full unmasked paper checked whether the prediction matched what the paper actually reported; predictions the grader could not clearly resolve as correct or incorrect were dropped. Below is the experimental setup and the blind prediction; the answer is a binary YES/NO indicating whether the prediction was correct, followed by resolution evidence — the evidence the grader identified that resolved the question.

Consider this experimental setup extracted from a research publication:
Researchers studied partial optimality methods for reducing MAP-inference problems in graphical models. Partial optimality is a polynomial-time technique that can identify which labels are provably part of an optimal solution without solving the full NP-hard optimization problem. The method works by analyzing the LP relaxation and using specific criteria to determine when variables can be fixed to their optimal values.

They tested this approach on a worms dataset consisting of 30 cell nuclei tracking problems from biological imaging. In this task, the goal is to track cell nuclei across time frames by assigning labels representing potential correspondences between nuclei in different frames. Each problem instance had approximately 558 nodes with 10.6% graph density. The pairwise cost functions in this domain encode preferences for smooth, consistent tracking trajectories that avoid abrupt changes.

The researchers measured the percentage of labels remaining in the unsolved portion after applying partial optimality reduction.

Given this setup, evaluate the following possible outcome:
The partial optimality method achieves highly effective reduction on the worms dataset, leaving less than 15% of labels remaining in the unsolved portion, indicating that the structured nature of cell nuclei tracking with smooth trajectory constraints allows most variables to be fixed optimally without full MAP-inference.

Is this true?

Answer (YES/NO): NO